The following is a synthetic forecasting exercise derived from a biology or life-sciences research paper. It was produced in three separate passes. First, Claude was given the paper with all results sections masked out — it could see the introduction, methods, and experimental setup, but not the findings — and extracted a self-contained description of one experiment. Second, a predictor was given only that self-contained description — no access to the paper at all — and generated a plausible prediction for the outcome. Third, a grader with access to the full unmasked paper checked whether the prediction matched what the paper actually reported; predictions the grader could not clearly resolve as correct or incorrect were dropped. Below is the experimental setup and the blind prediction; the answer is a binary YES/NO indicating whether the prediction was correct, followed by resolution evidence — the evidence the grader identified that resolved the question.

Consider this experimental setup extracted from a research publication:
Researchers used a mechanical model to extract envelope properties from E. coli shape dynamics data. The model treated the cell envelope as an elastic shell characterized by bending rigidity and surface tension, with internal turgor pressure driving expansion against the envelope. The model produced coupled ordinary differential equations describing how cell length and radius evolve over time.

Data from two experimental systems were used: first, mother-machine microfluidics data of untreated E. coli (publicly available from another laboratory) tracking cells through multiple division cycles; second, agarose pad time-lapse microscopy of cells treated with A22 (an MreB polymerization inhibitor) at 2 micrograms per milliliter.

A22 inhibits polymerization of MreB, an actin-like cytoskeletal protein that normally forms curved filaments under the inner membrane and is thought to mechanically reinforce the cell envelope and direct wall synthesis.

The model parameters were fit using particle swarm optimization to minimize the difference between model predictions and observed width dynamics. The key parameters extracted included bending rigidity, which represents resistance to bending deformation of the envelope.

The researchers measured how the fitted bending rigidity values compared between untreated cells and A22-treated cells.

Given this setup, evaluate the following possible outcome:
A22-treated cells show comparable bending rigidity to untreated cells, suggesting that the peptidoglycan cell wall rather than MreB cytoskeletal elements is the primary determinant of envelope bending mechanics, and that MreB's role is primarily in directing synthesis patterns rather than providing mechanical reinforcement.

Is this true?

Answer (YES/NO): NO